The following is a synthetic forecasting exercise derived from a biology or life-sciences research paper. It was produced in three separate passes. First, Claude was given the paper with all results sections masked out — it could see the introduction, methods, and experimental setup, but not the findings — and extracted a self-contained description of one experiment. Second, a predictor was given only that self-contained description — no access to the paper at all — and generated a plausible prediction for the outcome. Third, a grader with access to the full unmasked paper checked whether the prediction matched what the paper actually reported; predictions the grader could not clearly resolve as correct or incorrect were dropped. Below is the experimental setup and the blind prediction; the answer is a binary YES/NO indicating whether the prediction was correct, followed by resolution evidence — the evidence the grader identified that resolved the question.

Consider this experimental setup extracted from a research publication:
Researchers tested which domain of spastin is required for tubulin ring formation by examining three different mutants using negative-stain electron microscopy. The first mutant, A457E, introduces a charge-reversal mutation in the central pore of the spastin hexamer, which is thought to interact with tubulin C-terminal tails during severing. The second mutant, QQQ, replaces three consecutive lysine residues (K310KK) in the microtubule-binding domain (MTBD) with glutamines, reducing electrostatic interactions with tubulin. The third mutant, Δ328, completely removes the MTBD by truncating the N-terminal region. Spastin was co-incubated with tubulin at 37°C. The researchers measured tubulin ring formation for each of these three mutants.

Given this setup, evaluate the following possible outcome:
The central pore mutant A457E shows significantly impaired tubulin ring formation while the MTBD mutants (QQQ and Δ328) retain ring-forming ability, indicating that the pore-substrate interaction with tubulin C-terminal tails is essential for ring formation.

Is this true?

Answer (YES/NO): NO